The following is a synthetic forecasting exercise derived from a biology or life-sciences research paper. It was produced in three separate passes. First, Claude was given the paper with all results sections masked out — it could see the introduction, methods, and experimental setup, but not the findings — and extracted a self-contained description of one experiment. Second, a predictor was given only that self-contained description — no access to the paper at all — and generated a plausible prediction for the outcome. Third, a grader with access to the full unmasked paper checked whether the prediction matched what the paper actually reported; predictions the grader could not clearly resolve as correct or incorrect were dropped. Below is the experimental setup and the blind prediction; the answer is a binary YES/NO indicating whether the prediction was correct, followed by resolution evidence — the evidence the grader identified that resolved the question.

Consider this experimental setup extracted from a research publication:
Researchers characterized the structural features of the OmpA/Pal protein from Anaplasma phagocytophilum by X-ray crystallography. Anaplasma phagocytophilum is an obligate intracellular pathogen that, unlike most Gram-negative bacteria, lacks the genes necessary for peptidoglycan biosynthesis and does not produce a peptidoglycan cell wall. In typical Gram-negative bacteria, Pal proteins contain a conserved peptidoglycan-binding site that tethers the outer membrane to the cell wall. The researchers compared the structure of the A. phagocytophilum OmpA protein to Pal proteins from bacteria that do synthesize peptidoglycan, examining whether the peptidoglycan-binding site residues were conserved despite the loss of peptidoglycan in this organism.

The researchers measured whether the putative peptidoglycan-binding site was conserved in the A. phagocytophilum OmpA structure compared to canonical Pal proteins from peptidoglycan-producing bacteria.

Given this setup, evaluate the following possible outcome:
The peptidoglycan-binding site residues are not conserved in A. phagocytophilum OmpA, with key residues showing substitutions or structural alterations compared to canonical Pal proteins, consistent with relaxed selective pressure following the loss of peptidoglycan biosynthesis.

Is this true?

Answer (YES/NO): NO